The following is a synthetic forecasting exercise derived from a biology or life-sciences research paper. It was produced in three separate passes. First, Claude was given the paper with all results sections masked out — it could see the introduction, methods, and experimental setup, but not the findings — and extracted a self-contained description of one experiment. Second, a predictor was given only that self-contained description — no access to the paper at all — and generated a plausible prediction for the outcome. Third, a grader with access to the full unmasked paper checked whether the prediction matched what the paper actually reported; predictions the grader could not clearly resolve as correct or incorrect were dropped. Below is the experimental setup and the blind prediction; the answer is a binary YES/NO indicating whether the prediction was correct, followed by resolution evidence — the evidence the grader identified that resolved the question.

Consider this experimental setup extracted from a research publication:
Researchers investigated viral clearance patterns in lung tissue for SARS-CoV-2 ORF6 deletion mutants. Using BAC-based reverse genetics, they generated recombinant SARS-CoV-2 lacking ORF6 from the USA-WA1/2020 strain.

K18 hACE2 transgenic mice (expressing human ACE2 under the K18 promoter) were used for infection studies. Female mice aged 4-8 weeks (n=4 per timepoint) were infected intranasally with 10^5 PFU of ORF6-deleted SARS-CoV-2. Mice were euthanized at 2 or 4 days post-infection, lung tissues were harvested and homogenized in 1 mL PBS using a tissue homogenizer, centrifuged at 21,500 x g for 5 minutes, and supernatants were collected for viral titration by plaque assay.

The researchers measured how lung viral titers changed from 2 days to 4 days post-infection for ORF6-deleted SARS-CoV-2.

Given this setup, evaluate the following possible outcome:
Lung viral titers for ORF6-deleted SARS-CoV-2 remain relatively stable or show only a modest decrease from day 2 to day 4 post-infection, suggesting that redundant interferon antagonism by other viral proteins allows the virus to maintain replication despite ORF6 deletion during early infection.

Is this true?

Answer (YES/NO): YES